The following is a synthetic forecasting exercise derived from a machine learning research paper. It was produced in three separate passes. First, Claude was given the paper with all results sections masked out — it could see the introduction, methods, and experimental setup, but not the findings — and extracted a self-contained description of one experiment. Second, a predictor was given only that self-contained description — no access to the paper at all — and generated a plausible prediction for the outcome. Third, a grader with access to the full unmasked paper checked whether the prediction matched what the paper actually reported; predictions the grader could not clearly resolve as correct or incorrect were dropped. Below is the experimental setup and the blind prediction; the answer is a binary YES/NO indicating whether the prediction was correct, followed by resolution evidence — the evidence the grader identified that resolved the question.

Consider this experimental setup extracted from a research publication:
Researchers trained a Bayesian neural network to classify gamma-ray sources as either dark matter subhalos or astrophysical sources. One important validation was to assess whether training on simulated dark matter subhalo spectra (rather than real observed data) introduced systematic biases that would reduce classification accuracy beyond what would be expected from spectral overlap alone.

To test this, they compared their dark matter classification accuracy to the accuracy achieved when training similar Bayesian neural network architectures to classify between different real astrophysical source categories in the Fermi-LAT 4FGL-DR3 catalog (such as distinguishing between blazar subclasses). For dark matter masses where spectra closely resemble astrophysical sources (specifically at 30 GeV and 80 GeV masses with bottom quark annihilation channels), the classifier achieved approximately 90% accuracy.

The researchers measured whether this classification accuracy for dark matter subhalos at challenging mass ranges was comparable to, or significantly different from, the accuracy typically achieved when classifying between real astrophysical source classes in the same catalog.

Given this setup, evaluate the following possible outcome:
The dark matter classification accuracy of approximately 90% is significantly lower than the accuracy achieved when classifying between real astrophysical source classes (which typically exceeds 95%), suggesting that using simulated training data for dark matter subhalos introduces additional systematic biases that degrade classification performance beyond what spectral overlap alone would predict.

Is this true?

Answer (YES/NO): NO